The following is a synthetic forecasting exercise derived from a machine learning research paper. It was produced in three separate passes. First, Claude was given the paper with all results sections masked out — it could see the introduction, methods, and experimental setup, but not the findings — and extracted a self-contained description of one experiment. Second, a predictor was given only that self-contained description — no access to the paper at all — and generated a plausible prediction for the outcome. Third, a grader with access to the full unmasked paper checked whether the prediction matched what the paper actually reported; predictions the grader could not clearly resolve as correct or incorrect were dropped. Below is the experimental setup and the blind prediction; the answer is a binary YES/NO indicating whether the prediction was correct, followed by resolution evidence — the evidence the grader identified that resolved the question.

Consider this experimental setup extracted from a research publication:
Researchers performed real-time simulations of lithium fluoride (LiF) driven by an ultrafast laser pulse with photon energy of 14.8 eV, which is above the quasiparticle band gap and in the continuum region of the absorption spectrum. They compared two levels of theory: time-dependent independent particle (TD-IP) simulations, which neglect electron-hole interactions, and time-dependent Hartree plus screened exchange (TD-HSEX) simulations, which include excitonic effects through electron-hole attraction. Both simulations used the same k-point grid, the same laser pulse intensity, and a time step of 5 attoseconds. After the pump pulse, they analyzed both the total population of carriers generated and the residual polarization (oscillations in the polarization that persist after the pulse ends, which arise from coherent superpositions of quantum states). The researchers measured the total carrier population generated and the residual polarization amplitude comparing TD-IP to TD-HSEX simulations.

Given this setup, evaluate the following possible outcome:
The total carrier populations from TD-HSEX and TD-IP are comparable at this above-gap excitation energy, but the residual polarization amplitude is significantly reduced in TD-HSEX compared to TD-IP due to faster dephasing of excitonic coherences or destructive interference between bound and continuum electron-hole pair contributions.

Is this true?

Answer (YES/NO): NO